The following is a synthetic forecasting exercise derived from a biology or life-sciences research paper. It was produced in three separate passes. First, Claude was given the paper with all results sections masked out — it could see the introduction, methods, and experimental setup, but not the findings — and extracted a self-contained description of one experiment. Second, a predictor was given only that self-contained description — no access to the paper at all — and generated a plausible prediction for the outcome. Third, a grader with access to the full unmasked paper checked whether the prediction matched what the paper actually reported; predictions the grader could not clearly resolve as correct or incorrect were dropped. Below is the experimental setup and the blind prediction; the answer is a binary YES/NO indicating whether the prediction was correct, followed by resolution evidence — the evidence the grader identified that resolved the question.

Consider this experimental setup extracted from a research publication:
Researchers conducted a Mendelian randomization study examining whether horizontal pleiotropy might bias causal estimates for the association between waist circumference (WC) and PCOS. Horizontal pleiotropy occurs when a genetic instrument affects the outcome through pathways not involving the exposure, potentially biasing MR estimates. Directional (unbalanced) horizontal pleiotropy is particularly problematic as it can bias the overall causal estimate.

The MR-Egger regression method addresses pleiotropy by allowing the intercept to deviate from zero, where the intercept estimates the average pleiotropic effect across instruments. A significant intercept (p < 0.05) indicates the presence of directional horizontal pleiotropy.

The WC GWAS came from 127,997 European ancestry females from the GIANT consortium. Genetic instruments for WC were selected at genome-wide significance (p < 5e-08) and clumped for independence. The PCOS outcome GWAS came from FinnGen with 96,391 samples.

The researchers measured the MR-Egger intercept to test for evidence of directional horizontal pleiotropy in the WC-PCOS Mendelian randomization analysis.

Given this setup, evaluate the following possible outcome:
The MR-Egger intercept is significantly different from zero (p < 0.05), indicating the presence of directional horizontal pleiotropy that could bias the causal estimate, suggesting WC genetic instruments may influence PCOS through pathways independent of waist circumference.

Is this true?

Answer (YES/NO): NO